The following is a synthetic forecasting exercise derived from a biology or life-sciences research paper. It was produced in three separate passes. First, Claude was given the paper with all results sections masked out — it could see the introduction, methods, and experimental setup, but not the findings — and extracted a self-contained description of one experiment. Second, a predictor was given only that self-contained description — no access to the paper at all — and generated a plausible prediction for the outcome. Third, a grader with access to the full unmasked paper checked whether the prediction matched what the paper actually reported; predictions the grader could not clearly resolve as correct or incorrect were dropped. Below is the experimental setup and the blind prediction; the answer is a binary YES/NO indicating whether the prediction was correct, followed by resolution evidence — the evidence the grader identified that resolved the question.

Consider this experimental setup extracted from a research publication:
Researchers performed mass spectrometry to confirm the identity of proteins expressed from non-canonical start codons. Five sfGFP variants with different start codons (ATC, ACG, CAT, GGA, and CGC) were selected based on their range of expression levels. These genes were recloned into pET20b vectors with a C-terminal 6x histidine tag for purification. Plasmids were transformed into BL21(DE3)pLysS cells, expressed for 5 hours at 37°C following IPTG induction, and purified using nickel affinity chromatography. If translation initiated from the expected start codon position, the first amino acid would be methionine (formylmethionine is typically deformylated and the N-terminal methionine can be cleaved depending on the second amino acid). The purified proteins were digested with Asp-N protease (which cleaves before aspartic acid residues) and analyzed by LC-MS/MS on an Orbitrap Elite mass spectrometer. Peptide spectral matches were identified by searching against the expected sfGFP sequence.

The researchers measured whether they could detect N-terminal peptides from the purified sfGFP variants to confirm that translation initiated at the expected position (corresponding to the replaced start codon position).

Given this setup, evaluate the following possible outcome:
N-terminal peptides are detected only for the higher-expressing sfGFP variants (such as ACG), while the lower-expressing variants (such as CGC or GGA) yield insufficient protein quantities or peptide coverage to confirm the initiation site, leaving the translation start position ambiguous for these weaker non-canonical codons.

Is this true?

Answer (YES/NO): NO